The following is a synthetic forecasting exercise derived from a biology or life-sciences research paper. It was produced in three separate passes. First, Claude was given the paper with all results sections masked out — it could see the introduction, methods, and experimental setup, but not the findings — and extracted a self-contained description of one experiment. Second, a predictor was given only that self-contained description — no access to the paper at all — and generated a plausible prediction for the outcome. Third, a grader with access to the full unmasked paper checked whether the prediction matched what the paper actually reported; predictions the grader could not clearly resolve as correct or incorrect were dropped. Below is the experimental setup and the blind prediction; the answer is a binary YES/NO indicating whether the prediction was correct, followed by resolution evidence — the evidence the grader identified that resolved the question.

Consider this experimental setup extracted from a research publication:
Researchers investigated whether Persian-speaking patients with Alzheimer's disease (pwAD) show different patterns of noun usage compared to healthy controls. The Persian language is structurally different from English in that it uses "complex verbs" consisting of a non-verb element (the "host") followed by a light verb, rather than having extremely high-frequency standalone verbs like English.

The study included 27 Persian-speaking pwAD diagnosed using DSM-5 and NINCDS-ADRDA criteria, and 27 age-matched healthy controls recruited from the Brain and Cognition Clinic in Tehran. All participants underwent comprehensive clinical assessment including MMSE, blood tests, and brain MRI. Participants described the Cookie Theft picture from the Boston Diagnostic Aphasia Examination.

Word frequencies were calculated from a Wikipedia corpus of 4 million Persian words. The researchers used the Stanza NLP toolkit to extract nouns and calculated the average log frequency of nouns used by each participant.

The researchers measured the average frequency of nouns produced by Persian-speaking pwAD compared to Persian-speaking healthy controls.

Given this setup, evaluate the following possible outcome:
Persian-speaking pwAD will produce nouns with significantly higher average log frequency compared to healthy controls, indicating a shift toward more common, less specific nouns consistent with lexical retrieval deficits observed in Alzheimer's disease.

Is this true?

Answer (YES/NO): NO